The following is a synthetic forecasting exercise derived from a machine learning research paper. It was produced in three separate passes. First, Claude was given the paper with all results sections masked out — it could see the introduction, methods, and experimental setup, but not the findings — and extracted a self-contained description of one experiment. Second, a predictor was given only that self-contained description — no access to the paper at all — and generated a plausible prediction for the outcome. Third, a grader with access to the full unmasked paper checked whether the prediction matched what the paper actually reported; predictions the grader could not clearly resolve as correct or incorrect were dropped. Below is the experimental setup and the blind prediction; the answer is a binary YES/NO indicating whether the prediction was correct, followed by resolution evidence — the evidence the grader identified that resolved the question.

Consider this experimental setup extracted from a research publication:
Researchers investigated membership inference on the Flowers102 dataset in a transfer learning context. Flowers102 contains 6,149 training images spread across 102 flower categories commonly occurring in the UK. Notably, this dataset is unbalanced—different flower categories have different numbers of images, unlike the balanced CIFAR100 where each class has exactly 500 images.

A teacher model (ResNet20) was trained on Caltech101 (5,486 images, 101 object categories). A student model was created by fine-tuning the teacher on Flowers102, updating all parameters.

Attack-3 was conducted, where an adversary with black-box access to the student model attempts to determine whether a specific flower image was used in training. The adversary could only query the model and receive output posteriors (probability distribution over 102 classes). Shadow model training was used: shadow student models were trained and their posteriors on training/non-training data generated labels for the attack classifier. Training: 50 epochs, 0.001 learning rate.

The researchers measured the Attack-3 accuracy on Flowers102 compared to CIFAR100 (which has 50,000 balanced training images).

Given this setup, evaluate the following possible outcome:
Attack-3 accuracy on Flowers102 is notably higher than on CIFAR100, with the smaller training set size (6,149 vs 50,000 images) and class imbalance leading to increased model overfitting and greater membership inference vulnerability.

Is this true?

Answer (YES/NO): YES